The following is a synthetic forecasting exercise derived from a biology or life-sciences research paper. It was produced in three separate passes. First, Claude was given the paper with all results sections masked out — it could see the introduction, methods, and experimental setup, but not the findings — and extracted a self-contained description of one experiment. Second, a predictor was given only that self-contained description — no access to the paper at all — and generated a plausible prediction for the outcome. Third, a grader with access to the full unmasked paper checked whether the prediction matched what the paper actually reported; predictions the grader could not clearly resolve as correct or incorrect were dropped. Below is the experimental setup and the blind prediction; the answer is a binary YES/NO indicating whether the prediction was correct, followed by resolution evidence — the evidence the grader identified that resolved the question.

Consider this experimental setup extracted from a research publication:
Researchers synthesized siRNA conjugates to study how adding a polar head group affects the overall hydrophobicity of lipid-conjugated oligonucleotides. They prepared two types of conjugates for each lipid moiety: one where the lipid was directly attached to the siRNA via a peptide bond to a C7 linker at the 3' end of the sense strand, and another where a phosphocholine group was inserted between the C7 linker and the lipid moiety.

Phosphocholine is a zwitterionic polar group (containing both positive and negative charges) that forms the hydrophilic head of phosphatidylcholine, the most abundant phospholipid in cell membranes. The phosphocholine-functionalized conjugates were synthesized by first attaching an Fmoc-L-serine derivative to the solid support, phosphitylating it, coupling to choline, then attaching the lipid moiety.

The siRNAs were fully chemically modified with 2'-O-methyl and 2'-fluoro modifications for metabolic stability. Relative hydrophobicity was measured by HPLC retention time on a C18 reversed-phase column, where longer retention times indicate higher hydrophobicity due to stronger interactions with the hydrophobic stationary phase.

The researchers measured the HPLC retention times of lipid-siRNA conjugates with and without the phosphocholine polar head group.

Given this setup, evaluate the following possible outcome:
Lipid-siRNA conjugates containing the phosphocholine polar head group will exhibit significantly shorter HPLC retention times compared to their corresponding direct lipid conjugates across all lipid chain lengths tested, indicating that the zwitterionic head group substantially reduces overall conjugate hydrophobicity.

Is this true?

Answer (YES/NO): NO